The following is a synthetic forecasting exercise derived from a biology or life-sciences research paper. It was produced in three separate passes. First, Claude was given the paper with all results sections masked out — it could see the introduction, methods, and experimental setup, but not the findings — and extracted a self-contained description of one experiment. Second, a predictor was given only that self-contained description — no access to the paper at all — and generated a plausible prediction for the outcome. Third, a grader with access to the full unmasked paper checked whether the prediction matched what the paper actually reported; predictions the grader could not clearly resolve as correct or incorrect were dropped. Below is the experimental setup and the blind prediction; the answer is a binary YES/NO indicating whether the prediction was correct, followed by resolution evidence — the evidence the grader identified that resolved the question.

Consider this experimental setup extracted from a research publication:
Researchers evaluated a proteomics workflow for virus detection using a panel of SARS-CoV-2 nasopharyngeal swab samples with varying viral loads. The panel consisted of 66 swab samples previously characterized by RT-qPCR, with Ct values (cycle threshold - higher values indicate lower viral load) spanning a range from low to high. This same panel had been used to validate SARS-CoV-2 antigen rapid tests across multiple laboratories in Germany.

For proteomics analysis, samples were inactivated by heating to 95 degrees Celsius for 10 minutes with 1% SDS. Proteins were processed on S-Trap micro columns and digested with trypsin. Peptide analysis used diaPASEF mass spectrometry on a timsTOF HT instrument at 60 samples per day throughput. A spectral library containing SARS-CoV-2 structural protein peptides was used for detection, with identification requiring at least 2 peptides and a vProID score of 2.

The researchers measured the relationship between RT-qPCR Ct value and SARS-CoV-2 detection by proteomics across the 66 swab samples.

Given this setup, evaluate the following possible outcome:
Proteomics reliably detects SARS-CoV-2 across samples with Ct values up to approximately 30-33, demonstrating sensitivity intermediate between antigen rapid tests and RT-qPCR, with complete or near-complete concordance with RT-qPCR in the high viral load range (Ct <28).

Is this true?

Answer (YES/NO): NO